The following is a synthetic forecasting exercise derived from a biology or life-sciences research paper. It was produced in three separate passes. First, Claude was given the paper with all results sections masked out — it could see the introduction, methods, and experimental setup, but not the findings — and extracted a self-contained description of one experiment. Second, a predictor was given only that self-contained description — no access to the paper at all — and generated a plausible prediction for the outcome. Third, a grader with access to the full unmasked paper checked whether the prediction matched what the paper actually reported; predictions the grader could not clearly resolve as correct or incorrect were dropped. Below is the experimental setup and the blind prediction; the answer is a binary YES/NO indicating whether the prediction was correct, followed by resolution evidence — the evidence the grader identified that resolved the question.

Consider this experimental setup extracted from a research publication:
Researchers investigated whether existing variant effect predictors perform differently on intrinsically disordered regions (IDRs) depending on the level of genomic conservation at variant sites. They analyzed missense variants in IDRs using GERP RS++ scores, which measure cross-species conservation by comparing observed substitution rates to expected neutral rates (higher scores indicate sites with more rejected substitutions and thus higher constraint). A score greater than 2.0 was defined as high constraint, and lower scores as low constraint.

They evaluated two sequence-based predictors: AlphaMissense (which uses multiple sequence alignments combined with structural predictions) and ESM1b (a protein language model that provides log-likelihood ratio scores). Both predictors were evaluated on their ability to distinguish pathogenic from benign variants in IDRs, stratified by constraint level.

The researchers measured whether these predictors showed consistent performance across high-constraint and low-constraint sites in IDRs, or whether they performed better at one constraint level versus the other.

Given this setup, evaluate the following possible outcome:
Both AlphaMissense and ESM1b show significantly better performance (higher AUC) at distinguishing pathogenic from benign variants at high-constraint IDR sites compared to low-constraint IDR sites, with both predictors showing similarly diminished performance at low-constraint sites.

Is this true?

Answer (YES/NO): YES